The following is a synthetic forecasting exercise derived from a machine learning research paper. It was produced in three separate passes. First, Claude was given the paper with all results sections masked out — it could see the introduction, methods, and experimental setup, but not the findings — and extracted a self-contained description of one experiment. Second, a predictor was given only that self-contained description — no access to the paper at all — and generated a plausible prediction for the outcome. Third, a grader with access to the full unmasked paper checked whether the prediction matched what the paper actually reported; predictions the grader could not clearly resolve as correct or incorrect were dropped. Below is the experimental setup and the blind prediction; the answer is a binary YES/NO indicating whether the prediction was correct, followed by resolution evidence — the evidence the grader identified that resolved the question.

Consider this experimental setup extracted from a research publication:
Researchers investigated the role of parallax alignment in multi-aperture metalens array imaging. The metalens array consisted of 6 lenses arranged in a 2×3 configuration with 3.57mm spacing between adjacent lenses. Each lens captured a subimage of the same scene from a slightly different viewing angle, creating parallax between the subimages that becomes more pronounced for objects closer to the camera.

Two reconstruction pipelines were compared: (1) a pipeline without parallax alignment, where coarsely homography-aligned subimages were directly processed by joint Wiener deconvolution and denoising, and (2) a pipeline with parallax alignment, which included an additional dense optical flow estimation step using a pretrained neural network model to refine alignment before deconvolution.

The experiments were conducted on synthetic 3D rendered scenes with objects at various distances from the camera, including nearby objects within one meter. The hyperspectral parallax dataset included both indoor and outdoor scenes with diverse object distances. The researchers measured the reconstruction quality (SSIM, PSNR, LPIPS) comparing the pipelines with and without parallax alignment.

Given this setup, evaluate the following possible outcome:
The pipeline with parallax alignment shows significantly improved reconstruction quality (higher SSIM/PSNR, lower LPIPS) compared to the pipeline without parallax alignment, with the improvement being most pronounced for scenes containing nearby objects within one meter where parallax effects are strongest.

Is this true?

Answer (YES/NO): YES